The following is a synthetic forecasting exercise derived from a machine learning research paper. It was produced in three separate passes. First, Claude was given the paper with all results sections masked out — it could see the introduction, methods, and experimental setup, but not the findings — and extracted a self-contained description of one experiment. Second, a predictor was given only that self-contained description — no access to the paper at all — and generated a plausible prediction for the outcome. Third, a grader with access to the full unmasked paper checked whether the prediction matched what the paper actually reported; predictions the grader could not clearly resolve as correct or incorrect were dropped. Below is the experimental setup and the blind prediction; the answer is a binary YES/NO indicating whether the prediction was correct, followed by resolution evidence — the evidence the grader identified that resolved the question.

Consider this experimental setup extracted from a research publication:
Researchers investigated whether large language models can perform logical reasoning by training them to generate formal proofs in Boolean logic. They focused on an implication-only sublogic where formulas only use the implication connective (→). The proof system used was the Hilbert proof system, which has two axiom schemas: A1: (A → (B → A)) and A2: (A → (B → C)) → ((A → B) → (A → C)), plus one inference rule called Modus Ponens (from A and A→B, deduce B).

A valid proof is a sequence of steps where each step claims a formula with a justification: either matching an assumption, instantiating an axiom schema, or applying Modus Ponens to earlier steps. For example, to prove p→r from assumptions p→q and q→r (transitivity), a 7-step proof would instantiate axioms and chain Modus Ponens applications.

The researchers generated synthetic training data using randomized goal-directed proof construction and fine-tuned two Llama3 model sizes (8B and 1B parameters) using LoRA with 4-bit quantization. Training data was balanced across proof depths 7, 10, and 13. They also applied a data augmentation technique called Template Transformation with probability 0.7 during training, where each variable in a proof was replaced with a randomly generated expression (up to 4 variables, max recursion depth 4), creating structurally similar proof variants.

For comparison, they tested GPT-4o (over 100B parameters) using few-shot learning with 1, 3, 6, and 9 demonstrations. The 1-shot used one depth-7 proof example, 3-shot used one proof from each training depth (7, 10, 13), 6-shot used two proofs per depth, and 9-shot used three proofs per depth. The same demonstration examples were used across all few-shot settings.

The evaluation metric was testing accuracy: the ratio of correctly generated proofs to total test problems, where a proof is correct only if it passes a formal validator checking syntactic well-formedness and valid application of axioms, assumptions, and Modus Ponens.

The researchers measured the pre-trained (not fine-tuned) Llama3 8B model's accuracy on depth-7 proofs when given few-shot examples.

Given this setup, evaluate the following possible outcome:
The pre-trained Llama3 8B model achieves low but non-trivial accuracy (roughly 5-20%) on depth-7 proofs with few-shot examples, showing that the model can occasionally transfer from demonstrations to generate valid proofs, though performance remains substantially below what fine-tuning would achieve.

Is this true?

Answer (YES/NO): NO